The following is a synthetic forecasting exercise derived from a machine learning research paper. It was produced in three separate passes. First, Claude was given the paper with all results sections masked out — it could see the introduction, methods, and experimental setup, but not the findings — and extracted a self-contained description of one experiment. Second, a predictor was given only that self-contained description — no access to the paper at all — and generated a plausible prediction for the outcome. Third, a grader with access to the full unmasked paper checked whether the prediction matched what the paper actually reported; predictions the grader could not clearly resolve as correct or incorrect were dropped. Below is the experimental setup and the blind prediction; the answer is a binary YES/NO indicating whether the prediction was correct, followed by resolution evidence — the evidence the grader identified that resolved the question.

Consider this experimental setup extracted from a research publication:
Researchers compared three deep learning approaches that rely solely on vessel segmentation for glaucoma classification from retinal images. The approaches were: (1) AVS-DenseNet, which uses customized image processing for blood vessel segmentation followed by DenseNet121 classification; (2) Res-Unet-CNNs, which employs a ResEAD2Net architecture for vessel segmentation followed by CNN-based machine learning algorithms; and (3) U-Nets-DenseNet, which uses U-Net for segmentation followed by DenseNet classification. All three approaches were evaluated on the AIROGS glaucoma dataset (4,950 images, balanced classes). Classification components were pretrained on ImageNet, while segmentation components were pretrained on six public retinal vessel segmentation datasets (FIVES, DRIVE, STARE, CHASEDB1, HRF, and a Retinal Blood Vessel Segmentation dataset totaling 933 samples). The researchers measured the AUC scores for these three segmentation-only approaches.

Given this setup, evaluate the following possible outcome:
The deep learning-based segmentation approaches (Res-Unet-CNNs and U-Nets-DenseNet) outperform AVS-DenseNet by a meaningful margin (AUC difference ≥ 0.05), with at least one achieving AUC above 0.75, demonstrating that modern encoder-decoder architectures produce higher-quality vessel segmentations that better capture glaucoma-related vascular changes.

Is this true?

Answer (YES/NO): NO